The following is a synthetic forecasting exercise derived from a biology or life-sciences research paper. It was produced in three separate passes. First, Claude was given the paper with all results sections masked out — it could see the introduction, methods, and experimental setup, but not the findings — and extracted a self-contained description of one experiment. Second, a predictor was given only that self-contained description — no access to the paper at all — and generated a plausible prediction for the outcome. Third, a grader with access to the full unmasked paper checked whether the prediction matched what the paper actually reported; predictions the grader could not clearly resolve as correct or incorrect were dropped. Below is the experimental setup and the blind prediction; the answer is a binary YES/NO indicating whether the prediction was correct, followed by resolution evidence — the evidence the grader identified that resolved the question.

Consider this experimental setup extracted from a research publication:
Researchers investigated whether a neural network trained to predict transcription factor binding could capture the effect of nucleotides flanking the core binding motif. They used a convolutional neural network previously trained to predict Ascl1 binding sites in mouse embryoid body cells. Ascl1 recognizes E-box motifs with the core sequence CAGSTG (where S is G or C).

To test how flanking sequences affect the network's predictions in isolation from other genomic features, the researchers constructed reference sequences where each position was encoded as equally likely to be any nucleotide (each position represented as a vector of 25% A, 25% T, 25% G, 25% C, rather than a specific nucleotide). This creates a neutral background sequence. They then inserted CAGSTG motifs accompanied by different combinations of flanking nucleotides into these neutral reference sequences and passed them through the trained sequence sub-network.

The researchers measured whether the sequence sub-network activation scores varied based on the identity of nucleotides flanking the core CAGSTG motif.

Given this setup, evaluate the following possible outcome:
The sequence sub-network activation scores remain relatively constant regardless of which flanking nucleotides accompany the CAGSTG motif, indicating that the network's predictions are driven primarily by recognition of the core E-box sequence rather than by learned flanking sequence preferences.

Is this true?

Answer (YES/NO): NO